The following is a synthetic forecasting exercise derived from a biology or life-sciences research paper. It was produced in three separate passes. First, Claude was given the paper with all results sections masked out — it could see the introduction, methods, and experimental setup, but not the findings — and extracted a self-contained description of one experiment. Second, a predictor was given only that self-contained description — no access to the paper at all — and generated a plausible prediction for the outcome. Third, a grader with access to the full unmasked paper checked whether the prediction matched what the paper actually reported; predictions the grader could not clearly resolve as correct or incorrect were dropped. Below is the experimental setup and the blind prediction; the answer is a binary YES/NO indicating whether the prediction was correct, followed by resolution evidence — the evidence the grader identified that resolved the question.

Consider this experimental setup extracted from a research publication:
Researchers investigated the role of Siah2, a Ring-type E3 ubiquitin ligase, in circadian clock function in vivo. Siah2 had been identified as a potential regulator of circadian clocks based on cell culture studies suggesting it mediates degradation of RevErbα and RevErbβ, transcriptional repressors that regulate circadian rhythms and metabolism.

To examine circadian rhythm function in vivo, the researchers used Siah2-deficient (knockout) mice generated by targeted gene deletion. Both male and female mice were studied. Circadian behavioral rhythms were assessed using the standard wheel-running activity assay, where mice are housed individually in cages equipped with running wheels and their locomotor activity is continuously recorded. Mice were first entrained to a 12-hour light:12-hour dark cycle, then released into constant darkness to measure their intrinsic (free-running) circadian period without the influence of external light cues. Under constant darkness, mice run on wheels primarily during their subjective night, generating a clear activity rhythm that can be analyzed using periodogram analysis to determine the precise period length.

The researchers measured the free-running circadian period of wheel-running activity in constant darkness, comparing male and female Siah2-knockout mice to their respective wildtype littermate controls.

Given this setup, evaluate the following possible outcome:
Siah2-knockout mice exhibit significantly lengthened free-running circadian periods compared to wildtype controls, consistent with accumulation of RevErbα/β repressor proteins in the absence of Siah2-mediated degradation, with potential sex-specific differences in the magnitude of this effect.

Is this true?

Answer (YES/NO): NO